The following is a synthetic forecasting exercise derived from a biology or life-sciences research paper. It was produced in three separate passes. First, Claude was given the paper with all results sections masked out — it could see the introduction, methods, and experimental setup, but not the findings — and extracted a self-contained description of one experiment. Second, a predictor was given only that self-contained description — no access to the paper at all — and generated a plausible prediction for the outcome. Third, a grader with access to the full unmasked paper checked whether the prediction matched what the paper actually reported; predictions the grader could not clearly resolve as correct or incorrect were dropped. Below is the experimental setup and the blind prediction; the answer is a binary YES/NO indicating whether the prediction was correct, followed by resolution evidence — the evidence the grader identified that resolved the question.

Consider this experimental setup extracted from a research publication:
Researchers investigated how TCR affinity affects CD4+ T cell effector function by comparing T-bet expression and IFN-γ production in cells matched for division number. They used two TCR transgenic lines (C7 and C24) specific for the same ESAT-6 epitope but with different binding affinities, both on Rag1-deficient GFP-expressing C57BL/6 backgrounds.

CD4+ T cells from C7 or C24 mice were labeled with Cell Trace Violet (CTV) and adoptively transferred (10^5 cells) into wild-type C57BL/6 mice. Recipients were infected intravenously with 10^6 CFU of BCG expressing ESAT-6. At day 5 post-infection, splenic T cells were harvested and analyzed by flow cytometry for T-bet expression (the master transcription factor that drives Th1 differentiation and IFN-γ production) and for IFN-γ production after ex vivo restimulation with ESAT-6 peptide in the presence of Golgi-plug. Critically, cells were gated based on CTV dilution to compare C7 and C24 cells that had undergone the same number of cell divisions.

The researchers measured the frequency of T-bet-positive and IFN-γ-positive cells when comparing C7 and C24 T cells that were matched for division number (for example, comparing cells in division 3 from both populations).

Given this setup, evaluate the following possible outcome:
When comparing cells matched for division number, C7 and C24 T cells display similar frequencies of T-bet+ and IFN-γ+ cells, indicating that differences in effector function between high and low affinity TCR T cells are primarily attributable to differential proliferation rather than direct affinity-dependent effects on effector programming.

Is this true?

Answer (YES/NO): YES